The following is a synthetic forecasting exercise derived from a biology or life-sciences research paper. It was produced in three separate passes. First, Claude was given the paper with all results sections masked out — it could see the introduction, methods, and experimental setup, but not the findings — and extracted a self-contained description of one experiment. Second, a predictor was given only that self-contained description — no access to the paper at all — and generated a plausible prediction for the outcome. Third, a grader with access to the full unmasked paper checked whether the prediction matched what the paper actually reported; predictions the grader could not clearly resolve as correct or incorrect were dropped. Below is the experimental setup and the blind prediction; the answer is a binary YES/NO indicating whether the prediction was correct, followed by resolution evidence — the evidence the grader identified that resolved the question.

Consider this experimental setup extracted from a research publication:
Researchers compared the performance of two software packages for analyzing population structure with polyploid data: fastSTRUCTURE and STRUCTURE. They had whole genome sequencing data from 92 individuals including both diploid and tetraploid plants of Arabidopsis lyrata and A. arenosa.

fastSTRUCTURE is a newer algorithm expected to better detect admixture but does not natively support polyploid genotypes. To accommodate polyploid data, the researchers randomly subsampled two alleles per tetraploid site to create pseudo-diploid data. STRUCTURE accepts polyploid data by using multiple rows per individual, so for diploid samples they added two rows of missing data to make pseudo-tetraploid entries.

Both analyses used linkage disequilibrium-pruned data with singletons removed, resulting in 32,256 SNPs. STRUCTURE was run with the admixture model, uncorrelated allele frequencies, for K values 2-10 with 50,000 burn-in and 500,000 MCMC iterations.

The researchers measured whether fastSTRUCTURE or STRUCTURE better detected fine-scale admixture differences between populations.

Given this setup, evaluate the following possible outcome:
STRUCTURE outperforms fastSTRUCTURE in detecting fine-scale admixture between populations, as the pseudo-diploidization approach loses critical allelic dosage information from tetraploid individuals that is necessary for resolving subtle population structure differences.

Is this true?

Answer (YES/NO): YES